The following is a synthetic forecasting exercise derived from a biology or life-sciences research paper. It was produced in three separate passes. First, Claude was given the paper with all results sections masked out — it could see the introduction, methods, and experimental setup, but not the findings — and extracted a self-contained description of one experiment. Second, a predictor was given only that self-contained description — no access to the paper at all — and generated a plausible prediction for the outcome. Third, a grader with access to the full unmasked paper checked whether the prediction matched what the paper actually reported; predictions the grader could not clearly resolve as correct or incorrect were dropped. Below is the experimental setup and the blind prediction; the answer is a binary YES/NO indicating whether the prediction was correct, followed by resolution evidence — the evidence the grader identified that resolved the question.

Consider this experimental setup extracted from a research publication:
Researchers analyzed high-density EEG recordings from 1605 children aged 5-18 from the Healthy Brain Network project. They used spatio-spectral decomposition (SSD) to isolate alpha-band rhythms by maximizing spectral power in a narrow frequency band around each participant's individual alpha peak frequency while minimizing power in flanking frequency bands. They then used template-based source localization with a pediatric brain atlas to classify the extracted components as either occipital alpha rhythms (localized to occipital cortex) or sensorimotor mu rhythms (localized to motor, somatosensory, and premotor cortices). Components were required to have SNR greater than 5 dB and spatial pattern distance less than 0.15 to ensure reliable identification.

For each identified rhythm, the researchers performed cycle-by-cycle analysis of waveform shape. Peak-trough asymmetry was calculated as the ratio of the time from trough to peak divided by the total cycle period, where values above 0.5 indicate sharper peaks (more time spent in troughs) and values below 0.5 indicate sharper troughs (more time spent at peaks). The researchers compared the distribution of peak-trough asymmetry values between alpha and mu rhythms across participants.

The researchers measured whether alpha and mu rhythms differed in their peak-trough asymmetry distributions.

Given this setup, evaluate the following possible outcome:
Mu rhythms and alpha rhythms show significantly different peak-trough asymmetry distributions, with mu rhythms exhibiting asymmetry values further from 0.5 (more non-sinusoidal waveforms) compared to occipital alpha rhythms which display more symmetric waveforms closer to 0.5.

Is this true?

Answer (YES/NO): YES